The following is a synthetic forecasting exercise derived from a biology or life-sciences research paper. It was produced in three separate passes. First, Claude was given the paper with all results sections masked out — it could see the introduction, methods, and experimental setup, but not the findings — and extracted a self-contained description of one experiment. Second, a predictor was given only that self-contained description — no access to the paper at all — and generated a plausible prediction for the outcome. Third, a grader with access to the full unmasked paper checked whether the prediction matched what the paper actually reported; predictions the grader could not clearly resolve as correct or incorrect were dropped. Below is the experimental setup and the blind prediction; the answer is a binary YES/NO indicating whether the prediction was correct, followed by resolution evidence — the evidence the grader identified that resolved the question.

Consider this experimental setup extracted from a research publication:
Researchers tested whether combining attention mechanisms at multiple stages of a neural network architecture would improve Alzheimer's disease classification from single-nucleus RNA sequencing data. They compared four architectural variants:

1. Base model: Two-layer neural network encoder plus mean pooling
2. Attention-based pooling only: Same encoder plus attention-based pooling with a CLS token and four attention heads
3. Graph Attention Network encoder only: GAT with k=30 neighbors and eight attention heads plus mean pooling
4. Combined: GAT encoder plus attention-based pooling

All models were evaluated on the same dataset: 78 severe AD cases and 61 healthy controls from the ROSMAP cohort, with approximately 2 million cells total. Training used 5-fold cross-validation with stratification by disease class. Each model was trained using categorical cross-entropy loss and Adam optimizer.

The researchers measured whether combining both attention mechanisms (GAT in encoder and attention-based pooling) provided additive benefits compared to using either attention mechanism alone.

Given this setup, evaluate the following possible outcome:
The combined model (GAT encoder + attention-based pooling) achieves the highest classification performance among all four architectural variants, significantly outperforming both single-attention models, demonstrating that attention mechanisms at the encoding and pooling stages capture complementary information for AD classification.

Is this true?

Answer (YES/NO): NO